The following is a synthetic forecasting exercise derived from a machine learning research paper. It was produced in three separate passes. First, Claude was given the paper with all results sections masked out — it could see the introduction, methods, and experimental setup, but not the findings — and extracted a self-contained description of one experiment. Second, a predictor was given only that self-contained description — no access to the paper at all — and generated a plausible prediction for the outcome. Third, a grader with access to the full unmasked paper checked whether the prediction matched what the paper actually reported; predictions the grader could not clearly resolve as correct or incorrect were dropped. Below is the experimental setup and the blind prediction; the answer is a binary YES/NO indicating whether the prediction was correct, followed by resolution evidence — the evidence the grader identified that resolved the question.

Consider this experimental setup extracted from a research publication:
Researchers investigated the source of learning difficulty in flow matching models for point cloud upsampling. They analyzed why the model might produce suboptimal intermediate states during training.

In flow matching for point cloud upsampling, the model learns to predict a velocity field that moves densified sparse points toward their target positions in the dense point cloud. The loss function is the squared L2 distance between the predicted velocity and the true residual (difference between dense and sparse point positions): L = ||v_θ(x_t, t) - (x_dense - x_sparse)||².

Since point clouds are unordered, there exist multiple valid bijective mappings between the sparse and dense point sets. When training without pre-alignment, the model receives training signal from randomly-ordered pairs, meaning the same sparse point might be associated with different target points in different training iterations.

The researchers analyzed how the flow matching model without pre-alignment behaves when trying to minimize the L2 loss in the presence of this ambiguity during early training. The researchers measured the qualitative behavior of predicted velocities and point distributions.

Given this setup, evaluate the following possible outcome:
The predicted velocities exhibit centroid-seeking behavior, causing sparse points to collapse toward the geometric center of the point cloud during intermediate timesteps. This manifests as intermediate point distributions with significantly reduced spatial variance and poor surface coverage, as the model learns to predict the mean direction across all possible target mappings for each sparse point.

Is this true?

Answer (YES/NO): NO